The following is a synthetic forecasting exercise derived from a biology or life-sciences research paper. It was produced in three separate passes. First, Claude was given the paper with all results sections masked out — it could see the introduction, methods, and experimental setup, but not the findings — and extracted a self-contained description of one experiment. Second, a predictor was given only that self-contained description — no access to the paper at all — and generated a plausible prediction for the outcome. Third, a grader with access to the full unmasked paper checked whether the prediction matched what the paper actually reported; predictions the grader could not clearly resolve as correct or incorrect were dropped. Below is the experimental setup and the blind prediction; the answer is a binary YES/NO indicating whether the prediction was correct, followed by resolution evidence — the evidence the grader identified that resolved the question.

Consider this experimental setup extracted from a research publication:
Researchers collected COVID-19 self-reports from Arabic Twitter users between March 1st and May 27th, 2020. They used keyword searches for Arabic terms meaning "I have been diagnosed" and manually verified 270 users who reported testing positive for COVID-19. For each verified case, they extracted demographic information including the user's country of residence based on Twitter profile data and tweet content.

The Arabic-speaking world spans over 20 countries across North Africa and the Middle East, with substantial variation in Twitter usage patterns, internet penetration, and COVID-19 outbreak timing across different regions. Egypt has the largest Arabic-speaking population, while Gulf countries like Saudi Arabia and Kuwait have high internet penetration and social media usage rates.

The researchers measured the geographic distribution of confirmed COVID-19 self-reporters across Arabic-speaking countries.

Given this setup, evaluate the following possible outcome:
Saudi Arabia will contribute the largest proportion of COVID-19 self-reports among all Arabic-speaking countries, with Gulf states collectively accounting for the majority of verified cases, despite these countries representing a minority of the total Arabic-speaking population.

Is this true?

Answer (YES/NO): YES